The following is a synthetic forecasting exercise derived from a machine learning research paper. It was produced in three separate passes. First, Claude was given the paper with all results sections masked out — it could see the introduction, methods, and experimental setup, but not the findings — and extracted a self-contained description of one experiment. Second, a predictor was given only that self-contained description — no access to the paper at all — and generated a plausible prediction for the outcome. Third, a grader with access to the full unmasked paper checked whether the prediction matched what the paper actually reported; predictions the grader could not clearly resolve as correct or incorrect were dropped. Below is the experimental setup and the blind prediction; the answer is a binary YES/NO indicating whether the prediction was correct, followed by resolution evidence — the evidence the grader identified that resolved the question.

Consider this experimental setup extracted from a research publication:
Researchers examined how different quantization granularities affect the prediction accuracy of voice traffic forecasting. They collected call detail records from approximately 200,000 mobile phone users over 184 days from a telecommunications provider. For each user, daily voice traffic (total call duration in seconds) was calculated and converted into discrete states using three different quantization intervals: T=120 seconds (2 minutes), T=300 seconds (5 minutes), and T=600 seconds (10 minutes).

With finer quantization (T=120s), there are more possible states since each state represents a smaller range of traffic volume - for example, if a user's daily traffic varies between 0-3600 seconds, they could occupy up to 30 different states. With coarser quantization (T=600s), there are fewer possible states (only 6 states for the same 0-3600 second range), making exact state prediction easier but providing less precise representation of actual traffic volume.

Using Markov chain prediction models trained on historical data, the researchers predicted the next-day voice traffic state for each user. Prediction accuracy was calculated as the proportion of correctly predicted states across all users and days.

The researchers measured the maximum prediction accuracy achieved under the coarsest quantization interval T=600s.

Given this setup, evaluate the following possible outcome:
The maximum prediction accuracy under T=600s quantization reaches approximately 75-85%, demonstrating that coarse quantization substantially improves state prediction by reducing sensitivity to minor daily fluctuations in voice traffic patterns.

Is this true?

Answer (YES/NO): YES